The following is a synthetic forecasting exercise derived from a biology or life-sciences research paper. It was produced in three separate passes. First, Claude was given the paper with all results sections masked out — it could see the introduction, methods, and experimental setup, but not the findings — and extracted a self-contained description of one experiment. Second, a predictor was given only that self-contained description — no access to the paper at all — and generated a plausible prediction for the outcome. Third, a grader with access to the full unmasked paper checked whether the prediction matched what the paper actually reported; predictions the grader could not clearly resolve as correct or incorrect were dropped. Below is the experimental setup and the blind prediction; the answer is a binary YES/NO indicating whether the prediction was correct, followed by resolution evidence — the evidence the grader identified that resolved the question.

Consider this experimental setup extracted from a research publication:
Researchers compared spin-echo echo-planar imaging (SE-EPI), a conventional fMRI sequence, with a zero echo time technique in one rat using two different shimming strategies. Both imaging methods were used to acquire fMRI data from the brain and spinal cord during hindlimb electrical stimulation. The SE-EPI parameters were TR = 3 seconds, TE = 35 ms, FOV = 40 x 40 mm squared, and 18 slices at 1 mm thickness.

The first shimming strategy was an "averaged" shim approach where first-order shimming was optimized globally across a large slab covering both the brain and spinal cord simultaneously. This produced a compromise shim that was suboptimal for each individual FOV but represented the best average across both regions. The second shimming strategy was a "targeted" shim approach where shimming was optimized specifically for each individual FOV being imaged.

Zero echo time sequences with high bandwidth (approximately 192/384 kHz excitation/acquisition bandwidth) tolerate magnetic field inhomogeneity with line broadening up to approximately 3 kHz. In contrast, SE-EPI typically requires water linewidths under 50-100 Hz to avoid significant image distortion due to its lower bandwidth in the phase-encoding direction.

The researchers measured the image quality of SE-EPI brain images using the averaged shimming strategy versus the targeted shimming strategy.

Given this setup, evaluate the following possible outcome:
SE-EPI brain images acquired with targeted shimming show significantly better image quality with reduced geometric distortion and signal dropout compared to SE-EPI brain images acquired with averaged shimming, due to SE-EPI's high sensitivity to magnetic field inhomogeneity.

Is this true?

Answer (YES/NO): NO